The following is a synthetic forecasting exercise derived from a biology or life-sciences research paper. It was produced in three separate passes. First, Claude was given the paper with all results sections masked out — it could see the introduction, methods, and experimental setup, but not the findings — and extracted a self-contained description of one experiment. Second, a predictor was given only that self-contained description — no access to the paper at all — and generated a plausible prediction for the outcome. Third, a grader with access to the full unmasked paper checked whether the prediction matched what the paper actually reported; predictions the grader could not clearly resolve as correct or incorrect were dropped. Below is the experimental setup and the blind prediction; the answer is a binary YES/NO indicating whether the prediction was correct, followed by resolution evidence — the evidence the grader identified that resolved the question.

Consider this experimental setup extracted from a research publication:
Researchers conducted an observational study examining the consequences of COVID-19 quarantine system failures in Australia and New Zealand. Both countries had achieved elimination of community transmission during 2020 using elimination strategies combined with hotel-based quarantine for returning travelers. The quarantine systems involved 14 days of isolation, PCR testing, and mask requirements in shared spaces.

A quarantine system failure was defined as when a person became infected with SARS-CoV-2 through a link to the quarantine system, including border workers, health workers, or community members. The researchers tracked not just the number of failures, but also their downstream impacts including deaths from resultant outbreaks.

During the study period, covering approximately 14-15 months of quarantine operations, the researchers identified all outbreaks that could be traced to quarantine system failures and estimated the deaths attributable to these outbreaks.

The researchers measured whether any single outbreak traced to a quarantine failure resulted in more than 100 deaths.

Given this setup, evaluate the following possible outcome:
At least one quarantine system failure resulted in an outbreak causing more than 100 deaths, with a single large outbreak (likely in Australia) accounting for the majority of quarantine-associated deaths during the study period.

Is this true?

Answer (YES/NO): YES